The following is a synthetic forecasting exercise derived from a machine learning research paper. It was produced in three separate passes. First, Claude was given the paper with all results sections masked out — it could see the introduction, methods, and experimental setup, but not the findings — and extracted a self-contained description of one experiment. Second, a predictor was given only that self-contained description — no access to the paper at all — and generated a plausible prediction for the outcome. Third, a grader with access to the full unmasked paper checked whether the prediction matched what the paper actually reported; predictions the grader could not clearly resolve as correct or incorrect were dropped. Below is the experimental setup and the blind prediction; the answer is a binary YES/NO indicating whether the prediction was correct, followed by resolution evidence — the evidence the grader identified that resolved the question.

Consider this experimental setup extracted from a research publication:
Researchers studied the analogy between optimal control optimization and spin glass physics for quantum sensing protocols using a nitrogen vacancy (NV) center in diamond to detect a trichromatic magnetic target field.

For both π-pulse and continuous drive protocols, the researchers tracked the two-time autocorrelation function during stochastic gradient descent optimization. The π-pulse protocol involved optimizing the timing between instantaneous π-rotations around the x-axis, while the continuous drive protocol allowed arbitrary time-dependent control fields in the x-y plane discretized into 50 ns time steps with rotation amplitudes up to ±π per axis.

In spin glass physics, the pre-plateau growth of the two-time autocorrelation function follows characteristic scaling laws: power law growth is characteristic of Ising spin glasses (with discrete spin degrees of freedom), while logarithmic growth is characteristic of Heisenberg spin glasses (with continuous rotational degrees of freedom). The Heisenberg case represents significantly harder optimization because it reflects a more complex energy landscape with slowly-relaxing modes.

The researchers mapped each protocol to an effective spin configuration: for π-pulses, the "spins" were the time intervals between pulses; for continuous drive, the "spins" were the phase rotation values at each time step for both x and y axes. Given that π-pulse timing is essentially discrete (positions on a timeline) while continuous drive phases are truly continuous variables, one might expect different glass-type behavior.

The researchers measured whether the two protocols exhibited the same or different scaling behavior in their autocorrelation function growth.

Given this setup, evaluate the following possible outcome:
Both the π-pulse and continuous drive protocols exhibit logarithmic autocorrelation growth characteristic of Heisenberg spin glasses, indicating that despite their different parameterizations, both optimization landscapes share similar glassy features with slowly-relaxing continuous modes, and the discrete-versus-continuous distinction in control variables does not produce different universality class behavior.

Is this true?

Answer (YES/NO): NO